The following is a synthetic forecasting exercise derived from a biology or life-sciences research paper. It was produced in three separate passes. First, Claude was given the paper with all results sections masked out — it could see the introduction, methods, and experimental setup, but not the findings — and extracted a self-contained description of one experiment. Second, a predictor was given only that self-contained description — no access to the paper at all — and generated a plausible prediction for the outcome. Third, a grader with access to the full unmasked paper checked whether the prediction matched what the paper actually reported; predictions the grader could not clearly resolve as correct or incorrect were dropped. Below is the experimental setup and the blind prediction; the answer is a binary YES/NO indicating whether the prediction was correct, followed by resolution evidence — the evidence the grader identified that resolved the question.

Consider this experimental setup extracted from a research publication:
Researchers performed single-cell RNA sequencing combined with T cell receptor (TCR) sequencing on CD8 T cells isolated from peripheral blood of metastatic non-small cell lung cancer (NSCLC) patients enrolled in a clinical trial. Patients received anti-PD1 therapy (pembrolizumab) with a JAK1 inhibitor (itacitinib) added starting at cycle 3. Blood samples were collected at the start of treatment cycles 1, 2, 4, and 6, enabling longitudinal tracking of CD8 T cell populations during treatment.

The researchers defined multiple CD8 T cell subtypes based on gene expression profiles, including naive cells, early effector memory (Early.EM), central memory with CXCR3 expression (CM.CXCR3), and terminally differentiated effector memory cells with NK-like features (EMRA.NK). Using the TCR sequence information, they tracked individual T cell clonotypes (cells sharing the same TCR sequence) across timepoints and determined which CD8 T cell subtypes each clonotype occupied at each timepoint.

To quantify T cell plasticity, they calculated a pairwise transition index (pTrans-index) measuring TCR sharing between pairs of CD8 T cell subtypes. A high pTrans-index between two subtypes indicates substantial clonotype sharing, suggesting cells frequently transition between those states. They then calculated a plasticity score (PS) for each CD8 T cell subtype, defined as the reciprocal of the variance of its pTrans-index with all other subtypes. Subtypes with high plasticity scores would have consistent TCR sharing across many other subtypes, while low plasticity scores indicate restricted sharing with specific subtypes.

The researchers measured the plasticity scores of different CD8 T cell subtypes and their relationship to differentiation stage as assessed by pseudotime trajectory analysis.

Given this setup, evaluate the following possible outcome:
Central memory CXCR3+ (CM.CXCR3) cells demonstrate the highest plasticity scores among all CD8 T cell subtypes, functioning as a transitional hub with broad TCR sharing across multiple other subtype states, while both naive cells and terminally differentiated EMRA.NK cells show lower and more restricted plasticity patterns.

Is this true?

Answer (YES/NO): NO